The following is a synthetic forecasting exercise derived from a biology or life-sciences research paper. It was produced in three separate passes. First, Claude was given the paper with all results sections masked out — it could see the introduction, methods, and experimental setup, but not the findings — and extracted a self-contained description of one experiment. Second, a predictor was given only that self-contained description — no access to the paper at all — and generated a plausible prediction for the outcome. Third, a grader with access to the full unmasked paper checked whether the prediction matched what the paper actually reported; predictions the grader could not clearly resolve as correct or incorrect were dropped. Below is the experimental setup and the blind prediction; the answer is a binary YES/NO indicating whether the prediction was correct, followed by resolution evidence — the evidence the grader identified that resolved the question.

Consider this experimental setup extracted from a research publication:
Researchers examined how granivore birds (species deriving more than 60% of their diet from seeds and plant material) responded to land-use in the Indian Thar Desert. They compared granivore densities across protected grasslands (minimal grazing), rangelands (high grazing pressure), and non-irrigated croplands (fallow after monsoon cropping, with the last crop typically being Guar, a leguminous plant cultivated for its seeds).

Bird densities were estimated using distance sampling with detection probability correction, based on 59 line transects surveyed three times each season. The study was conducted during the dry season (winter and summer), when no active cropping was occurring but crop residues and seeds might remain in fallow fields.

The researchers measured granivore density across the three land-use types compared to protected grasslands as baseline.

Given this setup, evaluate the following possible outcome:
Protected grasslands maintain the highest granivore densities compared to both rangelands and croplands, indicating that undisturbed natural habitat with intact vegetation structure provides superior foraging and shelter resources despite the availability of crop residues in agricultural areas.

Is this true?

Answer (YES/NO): YES